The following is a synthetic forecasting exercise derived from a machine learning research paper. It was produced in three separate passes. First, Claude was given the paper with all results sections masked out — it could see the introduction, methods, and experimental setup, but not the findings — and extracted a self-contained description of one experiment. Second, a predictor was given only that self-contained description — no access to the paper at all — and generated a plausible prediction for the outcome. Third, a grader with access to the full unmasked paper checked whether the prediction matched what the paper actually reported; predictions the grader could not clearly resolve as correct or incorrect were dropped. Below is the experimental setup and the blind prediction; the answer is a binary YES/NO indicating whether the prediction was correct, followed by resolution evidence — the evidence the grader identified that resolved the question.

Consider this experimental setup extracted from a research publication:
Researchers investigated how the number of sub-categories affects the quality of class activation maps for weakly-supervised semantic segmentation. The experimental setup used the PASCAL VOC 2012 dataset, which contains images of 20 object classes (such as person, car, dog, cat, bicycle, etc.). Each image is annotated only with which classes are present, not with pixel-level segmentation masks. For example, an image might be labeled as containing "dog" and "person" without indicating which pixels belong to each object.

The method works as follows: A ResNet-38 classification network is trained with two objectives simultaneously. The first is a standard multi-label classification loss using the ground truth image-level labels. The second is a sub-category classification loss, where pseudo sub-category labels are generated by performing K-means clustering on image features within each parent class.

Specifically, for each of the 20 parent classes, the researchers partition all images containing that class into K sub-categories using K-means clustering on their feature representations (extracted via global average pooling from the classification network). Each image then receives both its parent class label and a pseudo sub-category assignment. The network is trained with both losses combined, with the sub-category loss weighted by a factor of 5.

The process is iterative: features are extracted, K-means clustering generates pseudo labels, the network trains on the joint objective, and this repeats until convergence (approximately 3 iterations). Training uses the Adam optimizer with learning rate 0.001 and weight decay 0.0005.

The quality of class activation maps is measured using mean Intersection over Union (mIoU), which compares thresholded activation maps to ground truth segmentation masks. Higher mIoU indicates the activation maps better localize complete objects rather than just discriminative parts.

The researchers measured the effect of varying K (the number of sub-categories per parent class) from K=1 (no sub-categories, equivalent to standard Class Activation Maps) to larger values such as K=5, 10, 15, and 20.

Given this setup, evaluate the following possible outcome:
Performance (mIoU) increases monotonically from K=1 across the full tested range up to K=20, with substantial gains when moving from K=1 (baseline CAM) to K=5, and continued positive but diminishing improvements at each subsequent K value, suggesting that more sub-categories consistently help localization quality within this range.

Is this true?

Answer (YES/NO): NO